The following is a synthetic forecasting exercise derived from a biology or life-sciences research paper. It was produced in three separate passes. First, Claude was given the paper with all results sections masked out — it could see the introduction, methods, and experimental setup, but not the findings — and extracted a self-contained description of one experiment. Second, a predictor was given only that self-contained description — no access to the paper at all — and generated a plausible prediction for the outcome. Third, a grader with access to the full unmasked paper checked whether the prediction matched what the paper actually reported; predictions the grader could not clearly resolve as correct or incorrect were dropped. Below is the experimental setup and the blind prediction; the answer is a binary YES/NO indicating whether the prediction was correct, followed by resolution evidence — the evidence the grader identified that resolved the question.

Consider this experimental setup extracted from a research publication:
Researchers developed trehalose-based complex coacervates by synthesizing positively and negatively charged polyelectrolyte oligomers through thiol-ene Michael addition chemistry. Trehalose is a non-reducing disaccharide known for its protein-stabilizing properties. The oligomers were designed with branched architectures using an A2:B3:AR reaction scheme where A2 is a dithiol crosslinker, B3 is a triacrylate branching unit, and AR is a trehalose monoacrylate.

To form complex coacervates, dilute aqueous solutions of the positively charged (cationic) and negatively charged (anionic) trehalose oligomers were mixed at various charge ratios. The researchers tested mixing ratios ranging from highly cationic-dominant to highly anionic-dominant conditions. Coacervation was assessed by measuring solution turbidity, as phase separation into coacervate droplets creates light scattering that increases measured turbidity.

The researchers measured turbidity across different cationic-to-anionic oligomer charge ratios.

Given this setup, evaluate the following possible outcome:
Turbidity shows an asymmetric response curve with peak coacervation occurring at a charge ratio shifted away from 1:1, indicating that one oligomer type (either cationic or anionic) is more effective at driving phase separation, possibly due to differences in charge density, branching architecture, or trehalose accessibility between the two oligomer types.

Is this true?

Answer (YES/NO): NO